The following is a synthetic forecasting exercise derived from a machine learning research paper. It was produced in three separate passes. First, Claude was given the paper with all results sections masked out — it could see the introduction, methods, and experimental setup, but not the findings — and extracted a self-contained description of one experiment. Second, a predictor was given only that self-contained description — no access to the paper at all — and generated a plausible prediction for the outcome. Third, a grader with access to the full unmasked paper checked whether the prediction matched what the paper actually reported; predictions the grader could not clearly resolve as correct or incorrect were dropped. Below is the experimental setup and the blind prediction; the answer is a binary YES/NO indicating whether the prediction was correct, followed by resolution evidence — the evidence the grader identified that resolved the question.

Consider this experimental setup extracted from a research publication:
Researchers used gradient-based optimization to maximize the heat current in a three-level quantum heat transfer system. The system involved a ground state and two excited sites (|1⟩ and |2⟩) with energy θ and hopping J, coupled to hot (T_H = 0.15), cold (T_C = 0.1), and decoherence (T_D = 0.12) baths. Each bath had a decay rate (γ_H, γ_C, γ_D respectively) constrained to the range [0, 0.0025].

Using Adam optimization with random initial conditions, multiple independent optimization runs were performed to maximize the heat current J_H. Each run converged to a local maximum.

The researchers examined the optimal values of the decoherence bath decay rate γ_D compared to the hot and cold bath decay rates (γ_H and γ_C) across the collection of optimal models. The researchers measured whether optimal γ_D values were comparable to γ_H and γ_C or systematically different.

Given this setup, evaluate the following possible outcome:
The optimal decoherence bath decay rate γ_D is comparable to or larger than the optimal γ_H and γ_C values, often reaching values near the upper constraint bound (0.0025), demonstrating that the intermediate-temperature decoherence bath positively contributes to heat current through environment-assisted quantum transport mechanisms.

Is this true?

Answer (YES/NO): NO